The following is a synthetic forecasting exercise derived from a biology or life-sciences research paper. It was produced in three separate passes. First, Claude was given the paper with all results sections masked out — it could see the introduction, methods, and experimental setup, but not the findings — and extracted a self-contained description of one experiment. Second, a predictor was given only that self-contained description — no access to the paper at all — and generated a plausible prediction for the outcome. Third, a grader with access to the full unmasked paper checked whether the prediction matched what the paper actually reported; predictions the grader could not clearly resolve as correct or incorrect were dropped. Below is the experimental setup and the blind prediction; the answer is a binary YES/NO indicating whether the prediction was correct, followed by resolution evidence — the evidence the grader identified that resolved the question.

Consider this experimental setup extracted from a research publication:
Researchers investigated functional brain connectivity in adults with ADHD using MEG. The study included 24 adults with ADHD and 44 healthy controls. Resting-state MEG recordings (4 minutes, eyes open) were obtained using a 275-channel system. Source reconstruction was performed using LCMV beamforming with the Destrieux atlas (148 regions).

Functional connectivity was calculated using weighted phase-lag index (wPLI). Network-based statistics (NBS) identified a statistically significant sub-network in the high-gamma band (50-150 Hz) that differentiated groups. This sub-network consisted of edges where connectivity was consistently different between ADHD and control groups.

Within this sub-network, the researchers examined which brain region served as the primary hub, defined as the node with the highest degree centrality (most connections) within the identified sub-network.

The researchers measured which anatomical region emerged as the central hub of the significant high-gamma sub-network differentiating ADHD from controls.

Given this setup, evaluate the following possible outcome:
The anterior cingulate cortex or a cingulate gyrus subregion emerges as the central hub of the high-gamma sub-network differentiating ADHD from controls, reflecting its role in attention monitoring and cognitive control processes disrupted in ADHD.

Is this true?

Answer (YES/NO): NO